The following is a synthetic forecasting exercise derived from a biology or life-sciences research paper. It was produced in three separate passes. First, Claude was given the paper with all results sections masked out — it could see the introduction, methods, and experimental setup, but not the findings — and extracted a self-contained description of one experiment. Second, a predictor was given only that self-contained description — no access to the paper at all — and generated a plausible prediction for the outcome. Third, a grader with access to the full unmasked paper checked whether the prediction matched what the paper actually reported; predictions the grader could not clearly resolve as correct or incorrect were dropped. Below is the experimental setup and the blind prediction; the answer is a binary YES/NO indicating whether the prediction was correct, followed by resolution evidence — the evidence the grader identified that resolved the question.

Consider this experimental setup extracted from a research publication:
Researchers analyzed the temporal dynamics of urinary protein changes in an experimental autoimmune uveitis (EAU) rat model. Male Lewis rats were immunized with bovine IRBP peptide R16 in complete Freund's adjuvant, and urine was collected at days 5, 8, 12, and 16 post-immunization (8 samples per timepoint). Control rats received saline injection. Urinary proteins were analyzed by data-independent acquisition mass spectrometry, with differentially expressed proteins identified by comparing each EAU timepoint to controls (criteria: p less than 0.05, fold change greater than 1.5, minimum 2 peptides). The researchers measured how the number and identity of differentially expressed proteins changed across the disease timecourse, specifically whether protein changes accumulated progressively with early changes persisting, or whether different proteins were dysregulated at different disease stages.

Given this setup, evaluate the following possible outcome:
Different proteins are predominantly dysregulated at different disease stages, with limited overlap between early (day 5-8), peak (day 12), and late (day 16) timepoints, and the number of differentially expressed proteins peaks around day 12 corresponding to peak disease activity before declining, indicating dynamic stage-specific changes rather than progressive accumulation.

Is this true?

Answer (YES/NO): NO